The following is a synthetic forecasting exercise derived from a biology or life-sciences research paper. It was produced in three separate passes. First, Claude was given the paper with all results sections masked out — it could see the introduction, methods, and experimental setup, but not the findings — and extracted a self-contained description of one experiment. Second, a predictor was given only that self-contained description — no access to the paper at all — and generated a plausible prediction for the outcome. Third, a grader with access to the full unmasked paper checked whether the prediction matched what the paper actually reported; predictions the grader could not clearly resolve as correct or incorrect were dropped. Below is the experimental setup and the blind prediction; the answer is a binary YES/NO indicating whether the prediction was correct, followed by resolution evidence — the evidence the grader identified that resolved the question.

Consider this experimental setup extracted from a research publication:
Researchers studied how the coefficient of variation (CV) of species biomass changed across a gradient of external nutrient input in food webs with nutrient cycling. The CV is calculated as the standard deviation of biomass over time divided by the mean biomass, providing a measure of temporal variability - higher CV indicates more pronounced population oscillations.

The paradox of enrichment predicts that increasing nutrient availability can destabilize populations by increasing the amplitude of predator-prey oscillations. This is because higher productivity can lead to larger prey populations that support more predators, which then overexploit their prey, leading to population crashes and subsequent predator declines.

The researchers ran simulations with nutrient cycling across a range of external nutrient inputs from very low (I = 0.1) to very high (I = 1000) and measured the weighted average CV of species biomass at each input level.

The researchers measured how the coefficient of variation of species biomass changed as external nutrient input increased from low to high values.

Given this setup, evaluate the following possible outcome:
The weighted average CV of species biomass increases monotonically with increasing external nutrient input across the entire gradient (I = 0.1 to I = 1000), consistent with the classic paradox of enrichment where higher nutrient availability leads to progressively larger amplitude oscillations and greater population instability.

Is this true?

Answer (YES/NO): NO